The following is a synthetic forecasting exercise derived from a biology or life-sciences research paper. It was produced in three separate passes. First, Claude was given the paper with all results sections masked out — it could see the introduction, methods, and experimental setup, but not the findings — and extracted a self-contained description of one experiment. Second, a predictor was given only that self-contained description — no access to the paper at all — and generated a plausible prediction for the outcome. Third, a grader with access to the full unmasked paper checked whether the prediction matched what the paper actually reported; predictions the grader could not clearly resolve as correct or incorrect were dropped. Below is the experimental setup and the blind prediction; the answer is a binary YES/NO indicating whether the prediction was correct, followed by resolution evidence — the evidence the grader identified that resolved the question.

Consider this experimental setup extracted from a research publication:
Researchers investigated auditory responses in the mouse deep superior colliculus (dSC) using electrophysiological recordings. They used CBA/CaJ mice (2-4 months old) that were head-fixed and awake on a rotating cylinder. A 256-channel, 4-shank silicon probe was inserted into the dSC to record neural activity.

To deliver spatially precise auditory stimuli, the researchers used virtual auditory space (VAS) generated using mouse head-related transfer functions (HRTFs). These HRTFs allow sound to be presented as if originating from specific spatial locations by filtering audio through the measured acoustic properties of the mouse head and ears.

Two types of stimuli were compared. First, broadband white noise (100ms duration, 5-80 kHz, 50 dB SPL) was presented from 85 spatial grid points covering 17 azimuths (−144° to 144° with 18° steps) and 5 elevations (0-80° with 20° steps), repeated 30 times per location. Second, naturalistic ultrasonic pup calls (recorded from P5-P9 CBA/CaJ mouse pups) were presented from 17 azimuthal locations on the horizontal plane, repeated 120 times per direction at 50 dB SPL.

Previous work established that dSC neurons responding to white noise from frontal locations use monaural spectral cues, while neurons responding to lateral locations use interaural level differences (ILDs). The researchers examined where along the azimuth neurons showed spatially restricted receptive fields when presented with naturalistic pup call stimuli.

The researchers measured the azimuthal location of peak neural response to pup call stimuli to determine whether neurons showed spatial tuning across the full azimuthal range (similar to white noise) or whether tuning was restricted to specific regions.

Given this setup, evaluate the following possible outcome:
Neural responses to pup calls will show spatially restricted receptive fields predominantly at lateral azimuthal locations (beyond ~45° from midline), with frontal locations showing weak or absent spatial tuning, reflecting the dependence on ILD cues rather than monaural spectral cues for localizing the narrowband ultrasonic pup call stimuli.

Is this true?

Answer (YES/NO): YES